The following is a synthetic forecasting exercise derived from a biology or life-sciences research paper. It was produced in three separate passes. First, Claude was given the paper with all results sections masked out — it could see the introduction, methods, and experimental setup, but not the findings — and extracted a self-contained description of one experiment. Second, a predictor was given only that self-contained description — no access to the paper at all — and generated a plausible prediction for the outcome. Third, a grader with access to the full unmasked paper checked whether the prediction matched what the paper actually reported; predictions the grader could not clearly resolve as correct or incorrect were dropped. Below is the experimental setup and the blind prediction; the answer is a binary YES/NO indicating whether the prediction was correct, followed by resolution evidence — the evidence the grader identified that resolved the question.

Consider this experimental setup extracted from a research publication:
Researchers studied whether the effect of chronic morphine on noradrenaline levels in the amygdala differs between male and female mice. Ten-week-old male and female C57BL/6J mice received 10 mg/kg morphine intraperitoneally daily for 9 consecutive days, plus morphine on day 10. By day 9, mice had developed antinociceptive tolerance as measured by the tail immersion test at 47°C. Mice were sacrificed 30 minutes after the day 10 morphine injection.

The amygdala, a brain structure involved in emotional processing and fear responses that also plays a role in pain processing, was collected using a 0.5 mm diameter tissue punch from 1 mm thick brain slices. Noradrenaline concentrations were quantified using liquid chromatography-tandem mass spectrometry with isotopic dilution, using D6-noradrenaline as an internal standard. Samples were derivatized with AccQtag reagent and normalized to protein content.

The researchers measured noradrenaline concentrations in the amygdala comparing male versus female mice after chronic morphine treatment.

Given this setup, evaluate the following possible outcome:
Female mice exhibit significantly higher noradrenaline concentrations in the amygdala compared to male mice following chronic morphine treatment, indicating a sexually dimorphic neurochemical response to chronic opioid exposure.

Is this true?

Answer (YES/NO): YES